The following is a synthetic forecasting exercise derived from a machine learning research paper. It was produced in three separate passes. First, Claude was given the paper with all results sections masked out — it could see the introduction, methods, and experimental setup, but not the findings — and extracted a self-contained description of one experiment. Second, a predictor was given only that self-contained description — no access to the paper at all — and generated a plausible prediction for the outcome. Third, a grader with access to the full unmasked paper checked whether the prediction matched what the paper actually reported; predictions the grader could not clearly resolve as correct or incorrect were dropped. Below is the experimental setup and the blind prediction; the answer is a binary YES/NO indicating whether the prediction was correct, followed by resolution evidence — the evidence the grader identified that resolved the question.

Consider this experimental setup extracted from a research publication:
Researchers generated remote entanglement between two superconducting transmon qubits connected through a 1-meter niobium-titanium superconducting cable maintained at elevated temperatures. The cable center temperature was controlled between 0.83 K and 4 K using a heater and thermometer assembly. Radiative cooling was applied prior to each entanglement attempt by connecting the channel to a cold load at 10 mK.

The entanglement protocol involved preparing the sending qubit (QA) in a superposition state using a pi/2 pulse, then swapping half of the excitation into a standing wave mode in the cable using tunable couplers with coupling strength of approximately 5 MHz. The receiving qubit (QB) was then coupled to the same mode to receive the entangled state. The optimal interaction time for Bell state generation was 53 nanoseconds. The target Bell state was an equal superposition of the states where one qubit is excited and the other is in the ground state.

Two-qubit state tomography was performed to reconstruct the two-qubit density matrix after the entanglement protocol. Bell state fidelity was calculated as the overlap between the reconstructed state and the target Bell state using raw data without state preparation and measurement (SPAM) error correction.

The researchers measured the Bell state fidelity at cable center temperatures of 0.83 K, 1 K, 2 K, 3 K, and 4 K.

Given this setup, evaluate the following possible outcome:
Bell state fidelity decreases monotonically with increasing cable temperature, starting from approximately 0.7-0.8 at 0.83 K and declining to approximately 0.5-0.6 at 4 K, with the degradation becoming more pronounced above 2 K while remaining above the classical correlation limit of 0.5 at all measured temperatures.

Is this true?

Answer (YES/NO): NO